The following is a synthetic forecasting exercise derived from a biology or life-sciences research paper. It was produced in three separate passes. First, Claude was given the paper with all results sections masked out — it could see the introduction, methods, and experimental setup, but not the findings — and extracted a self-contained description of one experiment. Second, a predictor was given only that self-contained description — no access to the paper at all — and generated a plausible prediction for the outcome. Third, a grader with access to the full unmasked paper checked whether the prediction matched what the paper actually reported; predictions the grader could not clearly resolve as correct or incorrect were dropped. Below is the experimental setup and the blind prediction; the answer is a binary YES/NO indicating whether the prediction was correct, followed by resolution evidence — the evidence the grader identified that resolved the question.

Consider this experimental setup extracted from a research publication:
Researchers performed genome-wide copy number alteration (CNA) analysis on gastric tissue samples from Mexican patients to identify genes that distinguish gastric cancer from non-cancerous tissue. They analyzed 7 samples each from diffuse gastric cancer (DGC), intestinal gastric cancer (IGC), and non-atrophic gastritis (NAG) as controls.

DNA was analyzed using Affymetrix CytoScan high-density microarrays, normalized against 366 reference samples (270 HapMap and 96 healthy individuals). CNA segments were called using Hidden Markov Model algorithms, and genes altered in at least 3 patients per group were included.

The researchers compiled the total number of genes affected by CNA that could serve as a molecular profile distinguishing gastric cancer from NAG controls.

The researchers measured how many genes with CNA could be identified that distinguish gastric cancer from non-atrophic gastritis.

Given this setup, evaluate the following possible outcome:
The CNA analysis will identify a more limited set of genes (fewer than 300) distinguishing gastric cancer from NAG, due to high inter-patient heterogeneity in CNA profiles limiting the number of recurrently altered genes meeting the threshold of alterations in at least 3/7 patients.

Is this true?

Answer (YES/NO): NO